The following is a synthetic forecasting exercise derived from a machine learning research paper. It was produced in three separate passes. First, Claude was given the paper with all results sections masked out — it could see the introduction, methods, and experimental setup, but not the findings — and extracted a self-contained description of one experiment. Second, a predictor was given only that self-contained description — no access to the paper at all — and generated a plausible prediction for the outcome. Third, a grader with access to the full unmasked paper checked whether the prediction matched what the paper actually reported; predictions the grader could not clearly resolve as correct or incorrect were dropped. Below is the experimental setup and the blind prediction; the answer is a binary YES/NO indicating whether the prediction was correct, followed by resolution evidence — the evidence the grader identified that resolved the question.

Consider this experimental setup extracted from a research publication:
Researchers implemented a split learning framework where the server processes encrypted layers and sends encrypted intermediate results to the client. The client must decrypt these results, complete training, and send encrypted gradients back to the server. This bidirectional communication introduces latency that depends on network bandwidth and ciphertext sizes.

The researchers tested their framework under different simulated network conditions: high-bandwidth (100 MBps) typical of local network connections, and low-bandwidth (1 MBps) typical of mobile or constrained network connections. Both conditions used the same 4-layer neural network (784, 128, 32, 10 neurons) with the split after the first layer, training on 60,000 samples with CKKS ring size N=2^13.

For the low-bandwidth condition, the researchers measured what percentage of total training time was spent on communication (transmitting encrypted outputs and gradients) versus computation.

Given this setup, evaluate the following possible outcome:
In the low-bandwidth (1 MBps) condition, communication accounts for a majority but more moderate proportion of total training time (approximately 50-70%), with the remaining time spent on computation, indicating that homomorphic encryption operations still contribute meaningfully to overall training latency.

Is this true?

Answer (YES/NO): NO